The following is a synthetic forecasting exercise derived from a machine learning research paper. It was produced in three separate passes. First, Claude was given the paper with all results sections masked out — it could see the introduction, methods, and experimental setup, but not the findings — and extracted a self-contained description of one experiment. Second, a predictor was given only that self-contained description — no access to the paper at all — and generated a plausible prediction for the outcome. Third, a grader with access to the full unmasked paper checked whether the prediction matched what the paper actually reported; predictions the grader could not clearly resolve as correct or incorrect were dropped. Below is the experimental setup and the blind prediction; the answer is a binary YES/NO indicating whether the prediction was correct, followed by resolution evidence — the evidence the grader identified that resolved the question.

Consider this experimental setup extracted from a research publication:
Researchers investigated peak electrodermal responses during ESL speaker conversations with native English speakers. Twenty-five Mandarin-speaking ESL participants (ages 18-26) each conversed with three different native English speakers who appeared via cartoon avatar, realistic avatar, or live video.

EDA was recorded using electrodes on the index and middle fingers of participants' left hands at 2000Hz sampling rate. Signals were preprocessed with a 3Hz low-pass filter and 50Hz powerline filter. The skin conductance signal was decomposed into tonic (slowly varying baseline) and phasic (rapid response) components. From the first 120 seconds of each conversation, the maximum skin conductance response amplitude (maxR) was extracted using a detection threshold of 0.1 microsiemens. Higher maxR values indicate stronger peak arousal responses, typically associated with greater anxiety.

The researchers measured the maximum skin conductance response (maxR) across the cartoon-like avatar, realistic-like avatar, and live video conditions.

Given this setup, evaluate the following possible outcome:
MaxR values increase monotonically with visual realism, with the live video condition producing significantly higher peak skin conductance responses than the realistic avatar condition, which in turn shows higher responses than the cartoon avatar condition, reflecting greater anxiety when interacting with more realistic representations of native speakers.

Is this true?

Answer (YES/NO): NO